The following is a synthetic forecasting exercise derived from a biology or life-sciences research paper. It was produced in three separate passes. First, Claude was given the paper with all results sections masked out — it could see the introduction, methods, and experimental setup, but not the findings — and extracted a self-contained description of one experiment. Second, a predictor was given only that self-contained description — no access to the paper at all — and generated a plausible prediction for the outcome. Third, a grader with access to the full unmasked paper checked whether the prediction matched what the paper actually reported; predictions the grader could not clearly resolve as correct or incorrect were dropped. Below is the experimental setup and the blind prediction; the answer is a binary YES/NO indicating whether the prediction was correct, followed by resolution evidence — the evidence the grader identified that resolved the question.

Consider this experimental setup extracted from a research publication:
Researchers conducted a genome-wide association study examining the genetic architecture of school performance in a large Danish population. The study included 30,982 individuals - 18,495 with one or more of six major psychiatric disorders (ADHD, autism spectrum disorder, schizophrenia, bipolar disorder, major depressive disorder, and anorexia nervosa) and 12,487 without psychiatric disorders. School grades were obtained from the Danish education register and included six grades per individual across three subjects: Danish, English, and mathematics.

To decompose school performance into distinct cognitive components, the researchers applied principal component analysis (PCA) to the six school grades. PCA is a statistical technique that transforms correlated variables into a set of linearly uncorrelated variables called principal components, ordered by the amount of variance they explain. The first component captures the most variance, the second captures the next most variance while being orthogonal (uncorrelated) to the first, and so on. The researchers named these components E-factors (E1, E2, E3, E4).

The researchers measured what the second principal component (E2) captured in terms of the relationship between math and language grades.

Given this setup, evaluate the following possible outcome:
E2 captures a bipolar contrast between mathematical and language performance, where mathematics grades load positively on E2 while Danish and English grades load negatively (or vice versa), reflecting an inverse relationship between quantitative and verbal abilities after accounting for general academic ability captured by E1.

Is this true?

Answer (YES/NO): YES